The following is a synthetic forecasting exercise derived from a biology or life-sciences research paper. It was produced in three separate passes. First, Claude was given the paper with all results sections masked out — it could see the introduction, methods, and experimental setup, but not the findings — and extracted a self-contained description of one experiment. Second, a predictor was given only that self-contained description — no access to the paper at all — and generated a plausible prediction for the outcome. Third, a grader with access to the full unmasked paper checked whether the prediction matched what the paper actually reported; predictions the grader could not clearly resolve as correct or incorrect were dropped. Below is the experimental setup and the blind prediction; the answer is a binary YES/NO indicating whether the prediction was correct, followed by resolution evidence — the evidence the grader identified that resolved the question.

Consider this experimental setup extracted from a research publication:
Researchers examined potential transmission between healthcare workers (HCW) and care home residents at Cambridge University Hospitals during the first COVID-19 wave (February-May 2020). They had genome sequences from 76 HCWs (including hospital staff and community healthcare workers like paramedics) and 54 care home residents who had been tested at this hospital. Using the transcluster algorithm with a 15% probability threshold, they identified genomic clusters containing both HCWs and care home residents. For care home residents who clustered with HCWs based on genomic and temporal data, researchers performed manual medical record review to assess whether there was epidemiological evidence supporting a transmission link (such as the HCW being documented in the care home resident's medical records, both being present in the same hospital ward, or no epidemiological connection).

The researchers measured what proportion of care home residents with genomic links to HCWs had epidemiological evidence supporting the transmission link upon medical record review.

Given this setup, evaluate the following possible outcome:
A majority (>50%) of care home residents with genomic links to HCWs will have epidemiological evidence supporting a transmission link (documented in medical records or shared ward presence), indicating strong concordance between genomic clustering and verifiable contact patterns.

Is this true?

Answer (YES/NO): NO